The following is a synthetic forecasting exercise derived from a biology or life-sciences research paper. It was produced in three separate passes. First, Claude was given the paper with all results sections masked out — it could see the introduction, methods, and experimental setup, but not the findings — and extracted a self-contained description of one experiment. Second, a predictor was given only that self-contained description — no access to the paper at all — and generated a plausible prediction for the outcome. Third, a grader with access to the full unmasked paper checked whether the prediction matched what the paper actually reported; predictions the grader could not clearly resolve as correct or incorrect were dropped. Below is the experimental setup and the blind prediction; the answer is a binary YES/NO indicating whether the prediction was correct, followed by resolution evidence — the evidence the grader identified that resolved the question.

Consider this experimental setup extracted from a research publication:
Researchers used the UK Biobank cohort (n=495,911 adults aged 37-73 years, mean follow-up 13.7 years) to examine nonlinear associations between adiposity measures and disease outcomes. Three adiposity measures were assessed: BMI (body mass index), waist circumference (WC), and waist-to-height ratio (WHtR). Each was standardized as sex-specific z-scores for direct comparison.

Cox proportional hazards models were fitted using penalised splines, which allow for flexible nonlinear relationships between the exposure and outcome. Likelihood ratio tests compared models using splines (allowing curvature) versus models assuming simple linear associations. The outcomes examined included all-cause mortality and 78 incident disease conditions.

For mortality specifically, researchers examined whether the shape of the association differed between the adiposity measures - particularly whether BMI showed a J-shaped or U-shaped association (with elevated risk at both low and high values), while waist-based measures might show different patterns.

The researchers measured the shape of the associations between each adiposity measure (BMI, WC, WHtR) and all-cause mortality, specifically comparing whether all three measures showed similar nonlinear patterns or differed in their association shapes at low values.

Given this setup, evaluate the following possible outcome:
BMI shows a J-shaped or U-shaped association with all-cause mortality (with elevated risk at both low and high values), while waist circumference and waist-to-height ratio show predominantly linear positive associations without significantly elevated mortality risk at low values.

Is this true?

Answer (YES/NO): YES